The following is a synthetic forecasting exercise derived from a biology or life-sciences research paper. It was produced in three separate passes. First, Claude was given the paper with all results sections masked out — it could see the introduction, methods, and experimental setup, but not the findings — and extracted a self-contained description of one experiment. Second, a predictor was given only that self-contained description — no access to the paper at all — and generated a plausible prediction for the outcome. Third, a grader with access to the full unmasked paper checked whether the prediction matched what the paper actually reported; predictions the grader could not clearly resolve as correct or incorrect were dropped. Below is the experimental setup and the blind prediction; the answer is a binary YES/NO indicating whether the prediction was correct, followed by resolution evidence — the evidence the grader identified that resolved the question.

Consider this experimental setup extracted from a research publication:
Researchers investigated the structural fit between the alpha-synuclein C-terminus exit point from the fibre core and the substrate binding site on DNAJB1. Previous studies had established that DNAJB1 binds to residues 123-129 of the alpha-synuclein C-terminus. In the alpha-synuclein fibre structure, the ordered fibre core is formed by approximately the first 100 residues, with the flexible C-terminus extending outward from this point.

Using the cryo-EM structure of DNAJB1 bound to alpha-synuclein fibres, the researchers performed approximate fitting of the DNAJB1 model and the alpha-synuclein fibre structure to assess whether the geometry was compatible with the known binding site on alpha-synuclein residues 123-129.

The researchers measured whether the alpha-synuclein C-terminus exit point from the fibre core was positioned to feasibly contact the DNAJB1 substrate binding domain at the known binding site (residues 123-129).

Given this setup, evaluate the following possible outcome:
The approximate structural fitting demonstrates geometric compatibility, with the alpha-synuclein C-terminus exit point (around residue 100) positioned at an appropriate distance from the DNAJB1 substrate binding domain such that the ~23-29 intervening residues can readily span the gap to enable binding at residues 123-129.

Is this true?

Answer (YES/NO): YES